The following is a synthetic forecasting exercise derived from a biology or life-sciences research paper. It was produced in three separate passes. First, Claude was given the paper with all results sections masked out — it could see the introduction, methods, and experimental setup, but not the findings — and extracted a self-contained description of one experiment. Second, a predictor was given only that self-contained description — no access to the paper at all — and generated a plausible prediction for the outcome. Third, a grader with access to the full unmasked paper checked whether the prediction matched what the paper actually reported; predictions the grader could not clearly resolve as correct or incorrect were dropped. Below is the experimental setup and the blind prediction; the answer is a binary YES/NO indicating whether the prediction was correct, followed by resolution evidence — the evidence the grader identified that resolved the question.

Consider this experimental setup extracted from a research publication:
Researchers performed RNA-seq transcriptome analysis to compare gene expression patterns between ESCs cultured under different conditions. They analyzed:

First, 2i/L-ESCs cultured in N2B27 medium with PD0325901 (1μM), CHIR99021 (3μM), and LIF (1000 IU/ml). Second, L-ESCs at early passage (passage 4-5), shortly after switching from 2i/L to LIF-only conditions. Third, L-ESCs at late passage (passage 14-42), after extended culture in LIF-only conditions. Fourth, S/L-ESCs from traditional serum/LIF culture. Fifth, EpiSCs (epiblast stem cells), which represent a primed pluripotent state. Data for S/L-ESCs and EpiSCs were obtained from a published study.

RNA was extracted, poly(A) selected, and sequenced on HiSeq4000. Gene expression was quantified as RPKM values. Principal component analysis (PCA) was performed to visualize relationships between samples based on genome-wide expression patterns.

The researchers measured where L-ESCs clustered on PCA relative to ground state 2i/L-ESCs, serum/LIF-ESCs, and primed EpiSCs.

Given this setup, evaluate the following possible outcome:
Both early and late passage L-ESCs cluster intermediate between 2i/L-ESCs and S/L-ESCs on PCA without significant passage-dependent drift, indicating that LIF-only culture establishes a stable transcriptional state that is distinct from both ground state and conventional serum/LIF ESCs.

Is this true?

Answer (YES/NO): NO